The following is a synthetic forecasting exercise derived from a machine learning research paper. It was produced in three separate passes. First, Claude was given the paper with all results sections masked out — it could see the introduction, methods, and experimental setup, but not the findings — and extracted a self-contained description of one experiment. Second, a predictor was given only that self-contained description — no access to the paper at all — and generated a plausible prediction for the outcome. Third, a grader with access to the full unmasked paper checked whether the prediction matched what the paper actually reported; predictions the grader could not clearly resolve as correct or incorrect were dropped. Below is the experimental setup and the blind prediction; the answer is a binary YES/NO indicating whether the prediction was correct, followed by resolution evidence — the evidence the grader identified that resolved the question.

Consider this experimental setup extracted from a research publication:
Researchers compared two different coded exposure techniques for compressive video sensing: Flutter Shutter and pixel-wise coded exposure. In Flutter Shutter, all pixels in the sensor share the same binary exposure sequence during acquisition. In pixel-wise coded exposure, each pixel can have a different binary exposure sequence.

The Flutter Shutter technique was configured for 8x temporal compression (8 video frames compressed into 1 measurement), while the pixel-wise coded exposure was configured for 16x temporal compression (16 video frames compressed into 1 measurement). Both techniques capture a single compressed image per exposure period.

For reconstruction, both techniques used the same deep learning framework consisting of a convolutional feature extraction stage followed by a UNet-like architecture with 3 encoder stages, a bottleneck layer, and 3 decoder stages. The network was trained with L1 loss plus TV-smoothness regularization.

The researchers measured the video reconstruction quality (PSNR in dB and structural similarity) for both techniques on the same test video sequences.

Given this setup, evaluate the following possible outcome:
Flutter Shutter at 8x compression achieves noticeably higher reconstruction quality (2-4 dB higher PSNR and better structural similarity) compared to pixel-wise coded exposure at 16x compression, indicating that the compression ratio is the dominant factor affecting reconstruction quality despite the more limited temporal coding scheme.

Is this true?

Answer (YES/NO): NO